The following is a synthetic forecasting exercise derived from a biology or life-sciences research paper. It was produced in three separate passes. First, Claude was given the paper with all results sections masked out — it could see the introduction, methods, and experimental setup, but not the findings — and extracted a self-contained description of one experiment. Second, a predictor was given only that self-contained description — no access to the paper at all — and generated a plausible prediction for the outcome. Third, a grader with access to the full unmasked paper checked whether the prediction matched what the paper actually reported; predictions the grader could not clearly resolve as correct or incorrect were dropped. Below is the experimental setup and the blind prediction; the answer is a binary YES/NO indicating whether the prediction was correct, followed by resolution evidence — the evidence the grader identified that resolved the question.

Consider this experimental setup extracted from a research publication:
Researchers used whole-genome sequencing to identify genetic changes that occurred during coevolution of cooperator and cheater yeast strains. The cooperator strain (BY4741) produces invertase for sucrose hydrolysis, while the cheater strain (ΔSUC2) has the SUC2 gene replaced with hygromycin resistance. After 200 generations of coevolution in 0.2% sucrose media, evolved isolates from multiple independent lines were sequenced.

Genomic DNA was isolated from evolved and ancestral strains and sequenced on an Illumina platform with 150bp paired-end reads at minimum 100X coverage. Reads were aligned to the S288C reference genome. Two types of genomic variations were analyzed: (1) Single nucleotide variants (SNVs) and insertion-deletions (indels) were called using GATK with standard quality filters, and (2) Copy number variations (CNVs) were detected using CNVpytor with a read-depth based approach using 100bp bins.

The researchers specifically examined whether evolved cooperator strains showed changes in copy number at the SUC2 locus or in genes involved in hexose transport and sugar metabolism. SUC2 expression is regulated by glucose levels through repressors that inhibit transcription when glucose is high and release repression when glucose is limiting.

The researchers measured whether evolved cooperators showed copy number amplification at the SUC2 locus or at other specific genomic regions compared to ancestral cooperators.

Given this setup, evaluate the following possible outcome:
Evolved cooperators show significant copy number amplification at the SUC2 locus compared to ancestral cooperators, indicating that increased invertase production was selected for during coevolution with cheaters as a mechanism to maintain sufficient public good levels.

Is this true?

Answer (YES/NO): NO